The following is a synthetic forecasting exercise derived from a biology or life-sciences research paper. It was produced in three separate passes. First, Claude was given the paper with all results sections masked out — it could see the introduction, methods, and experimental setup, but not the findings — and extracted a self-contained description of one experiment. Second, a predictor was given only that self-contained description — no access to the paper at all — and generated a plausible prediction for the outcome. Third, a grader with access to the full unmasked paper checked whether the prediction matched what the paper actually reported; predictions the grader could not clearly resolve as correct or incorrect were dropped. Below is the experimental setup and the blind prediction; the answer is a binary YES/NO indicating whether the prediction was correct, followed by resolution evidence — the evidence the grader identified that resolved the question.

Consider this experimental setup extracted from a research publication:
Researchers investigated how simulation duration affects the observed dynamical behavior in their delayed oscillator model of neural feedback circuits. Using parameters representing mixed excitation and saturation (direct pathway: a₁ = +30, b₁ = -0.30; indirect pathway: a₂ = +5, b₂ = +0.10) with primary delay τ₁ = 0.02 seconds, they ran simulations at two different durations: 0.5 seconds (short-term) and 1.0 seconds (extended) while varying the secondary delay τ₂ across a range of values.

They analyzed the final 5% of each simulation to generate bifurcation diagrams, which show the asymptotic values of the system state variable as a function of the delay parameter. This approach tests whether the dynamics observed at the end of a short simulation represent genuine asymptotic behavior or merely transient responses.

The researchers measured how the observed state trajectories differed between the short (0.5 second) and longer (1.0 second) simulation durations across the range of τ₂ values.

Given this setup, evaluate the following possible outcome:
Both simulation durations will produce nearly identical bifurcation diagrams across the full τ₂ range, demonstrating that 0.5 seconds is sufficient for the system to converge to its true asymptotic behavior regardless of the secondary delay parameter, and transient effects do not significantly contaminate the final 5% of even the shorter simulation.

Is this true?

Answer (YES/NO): NO